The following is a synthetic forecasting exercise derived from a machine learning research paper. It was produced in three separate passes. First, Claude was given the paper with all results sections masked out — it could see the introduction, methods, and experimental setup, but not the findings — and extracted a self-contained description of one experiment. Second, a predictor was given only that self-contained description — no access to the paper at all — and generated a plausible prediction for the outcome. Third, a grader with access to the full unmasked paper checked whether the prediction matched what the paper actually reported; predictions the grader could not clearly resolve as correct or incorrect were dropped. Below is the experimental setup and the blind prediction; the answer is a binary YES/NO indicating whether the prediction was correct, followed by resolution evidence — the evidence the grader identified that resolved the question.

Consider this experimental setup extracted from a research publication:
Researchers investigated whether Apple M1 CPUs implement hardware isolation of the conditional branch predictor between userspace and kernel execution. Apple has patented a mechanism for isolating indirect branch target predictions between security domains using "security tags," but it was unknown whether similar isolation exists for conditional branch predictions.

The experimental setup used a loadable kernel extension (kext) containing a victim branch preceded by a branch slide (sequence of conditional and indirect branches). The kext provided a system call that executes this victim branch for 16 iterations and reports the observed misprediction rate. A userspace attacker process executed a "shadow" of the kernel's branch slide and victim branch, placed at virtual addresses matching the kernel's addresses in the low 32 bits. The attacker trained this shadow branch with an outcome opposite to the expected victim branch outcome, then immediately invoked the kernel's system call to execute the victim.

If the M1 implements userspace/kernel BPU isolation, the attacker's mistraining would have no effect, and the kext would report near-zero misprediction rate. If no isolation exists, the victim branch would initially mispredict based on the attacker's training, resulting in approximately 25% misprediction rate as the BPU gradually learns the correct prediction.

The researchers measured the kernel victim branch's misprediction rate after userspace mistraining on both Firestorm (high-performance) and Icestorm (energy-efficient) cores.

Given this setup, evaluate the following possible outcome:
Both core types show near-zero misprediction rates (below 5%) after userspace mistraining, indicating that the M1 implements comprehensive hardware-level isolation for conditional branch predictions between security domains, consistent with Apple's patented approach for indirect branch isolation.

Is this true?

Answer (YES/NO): NO